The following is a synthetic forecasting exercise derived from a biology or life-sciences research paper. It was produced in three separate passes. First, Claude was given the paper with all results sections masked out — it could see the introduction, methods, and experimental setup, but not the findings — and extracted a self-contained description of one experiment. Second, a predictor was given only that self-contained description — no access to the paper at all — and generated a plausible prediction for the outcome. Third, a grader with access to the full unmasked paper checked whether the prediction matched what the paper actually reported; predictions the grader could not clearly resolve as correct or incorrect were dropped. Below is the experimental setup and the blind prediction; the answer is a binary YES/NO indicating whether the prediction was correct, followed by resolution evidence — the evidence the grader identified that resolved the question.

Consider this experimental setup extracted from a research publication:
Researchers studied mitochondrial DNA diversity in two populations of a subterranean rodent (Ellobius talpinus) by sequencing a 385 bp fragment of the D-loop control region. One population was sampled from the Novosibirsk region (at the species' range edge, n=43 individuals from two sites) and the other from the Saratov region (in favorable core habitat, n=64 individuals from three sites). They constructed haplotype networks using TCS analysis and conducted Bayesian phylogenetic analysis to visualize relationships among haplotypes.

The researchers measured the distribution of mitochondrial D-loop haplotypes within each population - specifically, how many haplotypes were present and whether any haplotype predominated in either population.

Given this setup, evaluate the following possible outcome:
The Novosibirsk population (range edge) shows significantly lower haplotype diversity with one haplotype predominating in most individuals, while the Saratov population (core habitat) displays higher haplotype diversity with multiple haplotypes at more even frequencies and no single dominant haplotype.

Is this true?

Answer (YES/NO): YES